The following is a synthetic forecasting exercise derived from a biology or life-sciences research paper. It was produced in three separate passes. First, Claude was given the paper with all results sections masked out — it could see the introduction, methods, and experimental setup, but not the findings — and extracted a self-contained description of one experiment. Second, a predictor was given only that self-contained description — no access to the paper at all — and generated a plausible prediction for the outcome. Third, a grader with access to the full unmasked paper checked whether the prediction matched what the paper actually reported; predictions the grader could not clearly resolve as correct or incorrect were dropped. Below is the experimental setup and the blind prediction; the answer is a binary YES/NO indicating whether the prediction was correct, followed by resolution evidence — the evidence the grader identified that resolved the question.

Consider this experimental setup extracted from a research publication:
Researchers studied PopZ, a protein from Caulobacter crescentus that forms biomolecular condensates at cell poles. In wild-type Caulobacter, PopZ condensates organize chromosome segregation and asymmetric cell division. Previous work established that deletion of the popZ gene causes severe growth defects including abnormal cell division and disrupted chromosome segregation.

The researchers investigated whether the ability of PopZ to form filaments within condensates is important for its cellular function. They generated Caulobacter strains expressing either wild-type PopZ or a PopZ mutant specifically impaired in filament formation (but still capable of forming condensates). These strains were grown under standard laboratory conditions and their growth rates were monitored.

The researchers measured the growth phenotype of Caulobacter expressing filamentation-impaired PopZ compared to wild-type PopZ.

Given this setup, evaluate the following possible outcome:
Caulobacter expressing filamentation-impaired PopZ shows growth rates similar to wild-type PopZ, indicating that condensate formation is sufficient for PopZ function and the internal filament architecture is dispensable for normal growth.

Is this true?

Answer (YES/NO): NO